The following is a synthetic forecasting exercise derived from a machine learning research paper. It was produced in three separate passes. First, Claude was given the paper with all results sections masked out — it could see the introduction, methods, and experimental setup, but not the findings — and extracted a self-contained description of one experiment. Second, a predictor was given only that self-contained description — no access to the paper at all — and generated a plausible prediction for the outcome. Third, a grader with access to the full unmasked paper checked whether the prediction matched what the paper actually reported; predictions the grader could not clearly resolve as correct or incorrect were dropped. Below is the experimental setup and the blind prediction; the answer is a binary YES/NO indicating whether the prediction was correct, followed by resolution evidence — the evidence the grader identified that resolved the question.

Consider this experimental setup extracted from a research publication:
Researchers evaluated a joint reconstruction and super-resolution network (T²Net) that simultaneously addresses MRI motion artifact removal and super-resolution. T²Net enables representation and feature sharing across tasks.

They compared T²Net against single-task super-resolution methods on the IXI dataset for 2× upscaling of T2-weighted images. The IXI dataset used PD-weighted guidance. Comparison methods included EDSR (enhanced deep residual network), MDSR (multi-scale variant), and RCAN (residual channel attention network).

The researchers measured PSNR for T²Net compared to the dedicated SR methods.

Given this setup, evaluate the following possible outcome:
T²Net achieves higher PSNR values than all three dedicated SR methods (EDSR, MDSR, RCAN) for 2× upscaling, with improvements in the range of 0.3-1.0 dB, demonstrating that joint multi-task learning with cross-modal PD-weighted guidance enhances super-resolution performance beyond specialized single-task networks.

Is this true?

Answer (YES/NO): NO